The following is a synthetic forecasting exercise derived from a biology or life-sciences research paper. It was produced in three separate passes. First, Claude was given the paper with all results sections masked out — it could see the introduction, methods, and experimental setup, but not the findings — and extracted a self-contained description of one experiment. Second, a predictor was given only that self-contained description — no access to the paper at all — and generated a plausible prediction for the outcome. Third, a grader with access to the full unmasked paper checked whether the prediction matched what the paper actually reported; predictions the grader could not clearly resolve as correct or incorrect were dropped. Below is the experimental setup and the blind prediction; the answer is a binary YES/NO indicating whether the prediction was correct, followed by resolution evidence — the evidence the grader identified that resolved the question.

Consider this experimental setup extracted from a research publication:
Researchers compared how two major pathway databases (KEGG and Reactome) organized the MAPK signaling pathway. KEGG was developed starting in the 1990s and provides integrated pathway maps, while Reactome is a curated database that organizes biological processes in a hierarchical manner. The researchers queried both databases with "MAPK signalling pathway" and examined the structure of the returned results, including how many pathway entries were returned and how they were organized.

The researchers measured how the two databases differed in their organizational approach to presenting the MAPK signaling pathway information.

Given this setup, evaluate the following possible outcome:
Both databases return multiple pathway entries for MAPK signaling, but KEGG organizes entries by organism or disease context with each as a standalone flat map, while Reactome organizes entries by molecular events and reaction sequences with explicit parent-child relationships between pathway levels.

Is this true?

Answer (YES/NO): NO